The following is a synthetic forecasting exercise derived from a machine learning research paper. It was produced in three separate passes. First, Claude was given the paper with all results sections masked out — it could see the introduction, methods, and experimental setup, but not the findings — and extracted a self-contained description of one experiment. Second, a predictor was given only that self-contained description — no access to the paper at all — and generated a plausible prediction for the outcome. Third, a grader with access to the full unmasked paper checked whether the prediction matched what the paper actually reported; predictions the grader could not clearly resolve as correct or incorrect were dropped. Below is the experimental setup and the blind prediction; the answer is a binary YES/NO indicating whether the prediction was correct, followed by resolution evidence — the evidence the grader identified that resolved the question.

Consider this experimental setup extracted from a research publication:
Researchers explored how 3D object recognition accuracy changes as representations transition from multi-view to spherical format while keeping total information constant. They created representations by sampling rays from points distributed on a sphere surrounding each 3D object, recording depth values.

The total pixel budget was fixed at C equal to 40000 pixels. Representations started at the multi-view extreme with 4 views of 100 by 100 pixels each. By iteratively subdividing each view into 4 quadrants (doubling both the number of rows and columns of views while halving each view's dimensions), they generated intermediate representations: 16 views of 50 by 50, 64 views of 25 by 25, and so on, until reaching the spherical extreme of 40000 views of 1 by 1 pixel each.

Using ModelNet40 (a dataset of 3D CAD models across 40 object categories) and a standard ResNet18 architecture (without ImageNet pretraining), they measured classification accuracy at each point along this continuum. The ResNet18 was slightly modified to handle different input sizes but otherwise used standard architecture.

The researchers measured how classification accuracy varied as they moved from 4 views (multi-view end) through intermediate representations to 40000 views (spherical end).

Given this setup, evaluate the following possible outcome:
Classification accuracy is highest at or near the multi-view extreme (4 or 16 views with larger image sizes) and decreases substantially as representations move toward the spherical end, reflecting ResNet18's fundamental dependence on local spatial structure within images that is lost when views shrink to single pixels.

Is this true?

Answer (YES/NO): NO